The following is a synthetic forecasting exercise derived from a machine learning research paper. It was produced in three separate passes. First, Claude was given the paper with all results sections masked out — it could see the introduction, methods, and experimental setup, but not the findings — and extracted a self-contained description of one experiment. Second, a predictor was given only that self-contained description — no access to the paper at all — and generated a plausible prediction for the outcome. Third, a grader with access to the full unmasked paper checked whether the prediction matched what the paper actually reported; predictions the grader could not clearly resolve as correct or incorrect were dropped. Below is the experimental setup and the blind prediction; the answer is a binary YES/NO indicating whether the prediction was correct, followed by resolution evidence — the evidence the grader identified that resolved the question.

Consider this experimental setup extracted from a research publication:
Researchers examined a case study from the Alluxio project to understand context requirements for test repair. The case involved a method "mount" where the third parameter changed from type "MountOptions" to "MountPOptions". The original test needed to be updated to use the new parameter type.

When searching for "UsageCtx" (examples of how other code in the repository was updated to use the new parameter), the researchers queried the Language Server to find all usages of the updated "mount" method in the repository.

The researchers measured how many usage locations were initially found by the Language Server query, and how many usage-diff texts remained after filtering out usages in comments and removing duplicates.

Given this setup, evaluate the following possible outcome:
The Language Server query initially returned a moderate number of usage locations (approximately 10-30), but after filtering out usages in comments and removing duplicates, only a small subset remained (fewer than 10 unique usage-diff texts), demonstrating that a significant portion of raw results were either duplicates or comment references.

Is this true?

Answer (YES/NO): YES